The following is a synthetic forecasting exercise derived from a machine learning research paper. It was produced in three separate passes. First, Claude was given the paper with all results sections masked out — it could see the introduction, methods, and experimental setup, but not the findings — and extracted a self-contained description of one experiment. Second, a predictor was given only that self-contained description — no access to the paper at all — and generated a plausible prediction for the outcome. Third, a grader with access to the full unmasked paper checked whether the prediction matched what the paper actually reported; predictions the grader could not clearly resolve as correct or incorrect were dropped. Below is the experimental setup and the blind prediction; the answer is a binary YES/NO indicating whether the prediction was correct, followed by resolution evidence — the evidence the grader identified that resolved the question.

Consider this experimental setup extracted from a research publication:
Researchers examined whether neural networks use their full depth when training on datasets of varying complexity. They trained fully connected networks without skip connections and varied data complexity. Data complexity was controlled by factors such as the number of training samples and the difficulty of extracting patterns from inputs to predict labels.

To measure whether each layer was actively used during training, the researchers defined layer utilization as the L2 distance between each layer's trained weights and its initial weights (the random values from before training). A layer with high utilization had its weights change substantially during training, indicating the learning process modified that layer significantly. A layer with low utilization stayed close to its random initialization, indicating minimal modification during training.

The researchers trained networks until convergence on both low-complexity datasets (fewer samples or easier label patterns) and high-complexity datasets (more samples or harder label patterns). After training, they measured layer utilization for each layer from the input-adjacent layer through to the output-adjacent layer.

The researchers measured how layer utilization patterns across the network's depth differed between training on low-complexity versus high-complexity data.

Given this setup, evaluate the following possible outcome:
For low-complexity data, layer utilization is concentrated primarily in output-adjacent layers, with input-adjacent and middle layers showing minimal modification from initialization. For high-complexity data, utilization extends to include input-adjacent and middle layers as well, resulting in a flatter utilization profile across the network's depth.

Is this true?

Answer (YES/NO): NO